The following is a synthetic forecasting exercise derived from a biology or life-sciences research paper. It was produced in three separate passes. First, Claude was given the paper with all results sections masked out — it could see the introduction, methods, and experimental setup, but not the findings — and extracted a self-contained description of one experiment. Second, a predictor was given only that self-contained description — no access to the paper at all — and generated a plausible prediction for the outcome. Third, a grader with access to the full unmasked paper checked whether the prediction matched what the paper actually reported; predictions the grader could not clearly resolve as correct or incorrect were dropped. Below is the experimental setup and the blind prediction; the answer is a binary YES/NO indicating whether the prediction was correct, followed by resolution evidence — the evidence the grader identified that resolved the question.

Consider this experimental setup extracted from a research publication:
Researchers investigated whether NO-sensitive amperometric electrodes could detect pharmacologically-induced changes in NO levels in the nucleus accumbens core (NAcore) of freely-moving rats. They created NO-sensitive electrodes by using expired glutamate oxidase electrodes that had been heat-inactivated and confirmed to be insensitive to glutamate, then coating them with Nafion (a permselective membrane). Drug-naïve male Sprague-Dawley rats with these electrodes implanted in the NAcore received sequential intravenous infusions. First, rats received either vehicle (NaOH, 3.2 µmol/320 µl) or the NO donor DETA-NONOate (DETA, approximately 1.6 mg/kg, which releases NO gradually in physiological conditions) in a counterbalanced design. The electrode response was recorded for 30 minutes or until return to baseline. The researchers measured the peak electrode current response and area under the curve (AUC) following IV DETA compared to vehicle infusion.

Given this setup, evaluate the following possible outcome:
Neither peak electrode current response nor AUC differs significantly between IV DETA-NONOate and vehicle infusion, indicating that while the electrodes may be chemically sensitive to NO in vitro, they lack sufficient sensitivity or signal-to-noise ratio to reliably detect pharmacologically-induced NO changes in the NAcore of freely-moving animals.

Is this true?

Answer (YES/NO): NO